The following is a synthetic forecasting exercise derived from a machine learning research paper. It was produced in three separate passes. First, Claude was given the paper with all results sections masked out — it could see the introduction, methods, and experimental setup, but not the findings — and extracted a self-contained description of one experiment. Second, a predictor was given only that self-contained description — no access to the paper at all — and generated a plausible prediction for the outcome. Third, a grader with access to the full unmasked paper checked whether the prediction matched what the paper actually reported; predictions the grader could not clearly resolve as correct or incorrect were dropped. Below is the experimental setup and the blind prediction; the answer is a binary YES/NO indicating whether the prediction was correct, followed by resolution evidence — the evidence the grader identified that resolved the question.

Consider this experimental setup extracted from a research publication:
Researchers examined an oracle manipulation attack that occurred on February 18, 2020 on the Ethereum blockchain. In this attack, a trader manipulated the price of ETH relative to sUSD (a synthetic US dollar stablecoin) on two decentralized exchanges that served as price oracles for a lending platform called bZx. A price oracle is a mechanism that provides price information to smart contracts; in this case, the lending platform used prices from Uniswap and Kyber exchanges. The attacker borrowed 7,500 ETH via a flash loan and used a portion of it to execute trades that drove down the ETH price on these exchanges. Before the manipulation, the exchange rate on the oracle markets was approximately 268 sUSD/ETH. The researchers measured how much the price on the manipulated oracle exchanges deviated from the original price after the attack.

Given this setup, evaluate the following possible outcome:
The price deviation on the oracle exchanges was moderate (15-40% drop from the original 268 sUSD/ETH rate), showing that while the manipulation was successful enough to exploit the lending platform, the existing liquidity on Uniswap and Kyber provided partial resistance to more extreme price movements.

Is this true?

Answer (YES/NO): NO